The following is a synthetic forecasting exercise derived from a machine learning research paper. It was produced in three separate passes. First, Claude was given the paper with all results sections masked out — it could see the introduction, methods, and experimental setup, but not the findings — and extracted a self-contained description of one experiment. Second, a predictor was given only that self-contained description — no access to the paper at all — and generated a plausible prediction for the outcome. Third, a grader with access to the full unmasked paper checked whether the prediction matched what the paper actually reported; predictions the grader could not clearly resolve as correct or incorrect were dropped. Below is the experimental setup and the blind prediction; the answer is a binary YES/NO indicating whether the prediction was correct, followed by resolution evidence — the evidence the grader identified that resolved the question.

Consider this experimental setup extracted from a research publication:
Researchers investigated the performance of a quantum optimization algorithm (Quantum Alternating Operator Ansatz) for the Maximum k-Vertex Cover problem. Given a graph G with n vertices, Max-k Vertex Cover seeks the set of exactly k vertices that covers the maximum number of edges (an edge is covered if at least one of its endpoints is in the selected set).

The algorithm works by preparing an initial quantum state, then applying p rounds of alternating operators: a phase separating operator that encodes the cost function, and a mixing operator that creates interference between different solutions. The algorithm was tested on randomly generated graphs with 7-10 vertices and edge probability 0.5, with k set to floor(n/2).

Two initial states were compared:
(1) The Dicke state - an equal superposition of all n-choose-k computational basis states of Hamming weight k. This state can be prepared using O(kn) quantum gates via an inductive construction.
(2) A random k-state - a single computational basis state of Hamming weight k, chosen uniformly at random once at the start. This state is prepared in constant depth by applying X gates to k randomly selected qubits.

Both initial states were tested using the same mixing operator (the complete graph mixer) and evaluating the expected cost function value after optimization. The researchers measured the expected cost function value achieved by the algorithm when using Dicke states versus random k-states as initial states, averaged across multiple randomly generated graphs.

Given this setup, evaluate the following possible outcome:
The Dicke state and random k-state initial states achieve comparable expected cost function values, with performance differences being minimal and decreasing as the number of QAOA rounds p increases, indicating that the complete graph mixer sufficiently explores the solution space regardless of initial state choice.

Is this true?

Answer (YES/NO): NO